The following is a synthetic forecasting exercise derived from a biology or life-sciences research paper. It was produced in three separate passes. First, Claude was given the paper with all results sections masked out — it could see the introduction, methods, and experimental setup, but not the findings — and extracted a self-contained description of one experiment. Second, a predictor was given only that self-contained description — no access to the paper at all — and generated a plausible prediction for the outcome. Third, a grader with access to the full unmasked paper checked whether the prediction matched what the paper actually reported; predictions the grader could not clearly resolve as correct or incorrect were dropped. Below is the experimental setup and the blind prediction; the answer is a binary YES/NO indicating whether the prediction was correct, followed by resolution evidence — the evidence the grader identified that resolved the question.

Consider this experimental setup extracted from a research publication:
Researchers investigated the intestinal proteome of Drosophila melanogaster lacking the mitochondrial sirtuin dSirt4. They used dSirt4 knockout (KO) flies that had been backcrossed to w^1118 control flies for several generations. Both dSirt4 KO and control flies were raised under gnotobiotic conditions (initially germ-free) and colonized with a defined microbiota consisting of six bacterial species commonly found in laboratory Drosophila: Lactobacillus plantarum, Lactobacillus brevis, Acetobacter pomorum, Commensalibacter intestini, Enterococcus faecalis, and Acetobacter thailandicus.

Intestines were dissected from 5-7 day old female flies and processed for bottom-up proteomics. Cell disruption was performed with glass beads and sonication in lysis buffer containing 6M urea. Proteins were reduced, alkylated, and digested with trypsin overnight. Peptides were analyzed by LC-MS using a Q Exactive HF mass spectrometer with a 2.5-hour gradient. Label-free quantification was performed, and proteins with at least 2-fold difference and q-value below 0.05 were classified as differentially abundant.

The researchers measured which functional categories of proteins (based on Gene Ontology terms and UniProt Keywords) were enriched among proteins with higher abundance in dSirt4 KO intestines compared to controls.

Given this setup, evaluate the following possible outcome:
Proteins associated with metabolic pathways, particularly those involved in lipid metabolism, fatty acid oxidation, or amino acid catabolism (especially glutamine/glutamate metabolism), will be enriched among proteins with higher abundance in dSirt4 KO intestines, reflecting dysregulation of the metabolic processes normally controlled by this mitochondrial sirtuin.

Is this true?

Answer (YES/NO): NO